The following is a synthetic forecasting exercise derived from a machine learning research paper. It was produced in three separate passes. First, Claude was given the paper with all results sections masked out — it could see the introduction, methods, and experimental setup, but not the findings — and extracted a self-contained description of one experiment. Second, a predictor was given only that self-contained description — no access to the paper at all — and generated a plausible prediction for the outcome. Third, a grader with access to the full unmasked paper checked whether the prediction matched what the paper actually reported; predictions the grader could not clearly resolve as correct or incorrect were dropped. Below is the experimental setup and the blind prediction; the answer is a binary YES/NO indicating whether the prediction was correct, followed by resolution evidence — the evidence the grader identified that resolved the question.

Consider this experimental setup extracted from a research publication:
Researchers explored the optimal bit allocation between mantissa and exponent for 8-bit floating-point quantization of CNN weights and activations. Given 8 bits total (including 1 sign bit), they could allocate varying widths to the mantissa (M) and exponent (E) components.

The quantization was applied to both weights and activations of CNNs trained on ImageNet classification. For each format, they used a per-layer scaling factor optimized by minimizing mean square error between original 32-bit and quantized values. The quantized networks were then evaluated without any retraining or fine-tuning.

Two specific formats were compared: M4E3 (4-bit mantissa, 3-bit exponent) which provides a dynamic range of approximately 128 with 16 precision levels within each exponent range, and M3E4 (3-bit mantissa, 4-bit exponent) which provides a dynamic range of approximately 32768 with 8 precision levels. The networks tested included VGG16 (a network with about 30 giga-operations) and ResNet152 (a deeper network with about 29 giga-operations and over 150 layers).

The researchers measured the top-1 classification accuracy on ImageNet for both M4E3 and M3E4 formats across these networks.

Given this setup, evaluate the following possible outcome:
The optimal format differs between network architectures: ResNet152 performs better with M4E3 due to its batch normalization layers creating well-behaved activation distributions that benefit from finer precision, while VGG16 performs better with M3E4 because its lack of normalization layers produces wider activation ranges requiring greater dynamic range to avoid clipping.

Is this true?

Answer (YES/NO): NO